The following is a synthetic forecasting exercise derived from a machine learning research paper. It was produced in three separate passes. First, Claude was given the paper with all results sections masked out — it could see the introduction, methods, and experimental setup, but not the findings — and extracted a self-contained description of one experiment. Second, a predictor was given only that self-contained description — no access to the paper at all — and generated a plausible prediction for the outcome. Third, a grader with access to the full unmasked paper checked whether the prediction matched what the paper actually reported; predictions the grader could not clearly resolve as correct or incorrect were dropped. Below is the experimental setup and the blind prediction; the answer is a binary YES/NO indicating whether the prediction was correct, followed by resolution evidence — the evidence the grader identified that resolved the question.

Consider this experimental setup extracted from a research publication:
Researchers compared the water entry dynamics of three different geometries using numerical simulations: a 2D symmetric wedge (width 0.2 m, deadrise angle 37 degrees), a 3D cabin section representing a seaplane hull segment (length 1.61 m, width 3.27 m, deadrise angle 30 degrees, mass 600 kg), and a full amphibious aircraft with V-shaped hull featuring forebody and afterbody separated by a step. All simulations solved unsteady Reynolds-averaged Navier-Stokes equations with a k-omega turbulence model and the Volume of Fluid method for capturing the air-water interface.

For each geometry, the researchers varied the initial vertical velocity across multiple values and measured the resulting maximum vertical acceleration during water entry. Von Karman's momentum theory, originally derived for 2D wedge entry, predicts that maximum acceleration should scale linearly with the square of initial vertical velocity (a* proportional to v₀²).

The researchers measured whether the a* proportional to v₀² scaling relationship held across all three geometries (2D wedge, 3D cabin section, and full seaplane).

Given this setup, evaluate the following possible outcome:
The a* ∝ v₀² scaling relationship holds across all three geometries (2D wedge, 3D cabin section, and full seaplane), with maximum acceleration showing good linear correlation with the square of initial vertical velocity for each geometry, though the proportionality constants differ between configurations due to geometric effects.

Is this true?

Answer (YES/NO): YES